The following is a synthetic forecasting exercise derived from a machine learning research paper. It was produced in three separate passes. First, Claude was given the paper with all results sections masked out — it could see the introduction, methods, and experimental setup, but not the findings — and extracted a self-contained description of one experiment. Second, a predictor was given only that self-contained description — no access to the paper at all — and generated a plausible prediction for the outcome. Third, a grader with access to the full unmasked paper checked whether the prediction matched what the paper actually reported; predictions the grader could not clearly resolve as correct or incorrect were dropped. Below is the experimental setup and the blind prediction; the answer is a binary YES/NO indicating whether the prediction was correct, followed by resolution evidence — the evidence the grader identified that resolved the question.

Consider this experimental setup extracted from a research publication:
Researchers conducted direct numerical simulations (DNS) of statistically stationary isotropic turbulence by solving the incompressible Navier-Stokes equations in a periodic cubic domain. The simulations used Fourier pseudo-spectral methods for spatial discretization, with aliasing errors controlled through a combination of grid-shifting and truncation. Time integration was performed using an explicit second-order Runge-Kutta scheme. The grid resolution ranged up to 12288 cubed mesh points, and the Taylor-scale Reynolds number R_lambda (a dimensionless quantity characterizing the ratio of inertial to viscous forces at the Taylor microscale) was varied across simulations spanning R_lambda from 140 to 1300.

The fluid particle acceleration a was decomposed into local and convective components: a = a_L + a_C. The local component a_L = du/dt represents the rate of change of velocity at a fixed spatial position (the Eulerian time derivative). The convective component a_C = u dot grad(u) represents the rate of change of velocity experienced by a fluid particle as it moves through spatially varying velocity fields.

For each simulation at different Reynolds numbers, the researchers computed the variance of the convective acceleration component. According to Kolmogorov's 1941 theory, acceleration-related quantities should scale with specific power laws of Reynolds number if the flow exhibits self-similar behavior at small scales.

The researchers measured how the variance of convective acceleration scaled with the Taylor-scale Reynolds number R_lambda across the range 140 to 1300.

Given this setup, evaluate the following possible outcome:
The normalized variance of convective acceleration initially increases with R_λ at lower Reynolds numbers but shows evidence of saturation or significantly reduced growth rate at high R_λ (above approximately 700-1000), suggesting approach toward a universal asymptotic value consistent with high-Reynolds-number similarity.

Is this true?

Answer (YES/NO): NO